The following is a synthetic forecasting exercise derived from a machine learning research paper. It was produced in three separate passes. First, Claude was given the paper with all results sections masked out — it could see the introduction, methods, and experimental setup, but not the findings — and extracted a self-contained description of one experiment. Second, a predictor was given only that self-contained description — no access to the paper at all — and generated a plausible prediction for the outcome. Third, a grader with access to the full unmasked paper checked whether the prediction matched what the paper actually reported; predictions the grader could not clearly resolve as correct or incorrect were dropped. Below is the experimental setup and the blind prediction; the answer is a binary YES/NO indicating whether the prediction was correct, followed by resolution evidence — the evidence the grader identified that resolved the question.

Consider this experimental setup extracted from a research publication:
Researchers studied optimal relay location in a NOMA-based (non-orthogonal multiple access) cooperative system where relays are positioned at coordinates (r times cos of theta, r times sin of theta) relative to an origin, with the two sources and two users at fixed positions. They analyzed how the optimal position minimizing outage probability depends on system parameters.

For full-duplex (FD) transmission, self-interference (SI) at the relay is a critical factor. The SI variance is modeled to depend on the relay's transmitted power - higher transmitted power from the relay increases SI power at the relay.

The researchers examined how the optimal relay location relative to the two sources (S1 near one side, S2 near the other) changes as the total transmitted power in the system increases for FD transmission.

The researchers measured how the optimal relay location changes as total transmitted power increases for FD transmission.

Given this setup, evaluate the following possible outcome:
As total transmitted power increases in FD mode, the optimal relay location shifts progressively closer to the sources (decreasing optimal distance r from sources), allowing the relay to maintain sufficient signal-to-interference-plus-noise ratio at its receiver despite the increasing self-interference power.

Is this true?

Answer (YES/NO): NO